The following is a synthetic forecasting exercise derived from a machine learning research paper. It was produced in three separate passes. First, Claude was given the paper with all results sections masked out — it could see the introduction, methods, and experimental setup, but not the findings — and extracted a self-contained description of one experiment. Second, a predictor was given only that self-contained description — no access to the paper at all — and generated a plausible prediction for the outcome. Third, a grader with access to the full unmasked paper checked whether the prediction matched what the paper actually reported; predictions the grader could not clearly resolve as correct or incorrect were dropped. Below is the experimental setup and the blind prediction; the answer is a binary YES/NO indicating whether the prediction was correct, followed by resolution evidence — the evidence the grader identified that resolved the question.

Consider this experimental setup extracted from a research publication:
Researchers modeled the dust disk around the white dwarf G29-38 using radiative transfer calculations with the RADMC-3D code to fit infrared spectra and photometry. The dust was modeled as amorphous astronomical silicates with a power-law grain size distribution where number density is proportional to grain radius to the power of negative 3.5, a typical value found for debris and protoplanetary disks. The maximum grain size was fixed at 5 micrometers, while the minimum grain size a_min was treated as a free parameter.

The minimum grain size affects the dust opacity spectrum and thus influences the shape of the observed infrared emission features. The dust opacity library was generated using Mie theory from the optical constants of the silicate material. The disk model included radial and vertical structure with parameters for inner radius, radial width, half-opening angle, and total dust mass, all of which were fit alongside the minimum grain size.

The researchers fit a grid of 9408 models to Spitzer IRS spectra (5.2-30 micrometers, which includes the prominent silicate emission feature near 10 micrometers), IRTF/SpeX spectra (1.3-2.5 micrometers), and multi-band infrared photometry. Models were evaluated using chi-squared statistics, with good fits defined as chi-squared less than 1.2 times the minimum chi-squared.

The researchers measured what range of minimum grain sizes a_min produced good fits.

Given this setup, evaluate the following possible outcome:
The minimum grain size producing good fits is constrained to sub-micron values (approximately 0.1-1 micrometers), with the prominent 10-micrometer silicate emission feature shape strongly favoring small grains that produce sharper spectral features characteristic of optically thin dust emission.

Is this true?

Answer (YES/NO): NO